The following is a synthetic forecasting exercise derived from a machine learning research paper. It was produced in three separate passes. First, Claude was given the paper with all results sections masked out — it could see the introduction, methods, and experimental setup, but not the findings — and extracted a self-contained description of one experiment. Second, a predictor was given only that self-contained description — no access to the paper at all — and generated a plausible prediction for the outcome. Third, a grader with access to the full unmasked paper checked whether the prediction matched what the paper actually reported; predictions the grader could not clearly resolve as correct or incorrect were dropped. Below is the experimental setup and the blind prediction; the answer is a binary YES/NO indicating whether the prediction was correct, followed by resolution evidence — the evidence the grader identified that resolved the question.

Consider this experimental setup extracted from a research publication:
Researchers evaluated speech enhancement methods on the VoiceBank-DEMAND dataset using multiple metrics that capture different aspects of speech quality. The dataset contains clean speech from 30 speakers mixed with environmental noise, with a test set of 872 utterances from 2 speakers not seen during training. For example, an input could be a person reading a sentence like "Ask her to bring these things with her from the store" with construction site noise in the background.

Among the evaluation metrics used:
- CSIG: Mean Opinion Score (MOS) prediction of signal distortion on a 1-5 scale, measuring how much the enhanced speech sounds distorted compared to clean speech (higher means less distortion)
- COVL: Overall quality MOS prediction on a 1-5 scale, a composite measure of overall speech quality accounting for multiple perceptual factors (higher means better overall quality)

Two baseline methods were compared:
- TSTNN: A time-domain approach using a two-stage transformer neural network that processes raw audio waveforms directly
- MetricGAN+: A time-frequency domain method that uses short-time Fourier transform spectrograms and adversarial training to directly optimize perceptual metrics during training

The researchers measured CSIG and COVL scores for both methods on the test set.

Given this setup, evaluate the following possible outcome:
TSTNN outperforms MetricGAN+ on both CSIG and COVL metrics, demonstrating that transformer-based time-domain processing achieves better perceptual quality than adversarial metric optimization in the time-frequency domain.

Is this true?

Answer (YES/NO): YES